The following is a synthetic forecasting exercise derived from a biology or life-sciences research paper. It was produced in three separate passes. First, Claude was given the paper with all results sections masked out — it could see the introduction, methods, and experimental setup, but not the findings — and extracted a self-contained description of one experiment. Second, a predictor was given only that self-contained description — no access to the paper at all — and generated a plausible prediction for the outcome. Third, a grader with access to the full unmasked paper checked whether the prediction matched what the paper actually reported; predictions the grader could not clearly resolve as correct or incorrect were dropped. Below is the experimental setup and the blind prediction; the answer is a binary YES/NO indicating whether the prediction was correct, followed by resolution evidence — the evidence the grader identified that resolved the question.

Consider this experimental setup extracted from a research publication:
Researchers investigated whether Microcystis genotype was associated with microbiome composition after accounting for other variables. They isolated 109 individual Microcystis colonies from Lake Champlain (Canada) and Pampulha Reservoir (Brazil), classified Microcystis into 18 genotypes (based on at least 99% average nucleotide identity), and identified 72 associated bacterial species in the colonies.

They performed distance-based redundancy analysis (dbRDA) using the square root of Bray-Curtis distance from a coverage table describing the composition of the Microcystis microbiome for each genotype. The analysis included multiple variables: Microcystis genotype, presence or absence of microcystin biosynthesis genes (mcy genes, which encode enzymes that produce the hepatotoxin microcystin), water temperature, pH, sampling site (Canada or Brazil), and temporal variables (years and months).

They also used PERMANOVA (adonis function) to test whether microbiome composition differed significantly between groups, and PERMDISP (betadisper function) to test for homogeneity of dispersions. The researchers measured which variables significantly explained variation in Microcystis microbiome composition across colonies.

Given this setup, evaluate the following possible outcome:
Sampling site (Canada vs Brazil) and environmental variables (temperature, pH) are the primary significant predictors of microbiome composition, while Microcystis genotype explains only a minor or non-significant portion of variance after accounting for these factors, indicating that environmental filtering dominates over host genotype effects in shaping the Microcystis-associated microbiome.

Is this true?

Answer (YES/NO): NO